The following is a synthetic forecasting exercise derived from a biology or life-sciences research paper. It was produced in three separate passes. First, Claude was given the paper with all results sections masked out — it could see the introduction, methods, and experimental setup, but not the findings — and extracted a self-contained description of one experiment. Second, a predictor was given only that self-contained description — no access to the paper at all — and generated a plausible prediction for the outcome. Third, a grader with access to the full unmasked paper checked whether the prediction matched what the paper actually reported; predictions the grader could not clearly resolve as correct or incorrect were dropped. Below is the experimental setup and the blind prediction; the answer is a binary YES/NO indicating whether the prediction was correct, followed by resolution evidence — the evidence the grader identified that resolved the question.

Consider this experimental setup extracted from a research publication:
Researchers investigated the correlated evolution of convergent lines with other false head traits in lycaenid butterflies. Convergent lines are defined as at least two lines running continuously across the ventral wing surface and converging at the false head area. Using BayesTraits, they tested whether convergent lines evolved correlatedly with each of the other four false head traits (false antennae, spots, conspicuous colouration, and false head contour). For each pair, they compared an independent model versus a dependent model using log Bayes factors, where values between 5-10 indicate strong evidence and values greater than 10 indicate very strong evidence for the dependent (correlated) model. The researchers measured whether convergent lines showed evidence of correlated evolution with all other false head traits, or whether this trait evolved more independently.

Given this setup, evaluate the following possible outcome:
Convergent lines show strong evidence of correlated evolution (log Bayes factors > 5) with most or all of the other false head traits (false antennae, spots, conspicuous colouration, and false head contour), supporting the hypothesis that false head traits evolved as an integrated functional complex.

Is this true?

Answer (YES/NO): NO